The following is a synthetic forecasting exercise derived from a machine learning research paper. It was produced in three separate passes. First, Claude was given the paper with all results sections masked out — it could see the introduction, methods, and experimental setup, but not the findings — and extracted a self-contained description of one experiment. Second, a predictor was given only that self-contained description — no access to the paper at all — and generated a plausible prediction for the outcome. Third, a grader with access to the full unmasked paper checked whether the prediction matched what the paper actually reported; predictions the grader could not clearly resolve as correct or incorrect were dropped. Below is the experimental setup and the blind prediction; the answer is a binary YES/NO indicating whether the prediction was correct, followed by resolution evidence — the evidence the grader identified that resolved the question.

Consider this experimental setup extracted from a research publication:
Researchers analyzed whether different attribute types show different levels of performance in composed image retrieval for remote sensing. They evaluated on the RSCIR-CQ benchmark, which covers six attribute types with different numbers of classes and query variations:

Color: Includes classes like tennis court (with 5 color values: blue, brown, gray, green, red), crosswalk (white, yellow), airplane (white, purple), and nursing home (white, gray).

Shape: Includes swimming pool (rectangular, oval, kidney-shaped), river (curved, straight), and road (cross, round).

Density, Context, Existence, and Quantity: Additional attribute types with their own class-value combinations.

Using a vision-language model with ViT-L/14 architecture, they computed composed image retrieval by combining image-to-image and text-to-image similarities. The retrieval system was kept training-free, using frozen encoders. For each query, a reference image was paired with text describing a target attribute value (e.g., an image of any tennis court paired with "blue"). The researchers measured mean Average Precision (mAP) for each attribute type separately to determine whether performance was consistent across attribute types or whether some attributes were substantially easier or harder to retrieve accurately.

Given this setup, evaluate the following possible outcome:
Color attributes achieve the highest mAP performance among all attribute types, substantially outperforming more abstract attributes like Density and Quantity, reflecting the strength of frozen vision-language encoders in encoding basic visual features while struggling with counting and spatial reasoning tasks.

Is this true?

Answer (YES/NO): NO